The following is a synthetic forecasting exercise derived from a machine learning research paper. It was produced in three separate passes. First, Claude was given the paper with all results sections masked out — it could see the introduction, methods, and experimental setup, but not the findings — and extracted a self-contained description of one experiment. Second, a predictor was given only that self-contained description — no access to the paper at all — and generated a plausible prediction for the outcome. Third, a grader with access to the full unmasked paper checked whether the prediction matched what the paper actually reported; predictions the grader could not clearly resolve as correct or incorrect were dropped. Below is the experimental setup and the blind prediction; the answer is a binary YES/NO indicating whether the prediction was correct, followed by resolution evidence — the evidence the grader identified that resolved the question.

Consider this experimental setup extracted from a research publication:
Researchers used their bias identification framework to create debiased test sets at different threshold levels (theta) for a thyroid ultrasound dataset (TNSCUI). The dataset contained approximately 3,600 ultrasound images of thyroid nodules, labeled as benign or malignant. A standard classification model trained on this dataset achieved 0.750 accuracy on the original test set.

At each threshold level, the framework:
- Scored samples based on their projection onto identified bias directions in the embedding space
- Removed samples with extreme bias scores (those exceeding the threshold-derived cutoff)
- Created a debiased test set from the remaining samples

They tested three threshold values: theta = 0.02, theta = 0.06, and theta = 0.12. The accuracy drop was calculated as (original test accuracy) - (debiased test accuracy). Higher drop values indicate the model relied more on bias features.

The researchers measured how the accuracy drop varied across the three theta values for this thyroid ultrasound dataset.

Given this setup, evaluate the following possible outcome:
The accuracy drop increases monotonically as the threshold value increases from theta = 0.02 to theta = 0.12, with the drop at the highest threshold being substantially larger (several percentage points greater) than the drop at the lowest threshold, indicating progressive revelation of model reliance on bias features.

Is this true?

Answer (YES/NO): YES